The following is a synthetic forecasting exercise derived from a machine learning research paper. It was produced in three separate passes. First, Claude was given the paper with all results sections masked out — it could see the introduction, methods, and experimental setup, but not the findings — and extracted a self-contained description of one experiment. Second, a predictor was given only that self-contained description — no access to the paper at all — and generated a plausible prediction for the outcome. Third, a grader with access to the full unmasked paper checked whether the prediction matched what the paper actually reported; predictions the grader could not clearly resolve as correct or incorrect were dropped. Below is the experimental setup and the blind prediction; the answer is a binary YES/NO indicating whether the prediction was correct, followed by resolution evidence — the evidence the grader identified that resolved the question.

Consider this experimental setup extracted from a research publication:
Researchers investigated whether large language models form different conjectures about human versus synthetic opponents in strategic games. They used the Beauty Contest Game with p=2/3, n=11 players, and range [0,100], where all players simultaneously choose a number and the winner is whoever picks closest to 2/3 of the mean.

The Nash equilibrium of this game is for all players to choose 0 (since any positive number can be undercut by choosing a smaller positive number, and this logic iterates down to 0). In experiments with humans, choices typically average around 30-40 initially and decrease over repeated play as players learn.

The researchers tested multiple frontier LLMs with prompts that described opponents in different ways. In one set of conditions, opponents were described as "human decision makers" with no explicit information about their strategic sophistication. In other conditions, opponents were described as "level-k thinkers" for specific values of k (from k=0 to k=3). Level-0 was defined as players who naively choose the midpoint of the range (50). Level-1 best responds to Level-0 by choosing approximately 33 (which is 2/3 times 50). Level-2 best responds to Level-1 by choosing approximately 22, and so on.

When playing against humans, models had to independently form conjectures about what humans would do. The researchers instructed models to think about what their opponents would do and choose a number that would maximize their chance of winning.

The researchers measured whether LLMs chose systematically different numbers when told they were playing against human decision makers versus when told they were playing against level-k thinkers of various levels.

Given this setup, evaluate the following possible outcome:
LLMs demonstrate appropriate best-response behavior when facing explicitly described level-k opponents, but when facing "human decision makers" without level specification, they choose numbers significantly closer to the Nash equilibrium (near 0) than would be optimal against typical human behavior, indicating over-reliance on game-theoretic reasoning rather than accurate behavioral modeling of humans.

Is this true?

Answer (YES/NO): NO